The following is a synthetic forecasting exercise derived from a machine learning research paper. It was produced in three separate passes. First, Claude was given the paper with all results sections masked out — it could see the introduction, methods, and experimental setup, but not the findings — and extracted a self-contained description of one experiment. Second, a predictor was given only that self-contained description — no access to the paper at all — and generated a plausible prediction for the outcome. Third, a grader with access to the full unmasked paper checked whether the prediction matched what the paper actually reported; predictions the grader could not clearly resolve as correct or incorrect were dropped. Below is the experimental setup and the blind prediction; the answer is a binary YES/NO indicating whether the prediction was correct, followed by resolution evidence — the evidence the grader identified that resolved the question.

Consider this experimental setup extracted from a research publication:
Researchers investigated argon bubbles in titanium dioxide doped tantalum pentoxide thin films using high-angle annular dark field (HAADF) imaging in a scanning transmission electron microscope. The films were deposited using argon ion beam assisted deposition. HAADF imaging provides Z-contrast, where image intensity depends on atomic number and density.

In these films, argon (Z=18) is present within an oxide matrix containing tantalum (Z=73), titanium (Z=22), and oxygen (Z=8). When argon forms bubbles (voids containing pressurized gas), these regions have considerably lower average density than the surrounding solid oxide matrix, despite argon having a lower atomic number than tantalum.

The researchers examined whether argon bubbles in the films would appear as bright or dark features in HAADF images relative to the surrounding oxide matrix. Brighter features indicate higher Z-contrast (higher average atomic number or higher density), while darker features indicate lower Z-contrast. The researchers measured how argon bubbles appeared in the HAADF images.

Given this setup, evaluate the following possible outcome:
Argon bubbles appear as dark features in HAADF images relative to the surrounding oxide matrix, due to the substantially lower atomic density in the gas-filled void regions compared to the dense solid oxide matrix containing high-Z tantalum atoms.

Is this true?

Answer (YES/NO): YES